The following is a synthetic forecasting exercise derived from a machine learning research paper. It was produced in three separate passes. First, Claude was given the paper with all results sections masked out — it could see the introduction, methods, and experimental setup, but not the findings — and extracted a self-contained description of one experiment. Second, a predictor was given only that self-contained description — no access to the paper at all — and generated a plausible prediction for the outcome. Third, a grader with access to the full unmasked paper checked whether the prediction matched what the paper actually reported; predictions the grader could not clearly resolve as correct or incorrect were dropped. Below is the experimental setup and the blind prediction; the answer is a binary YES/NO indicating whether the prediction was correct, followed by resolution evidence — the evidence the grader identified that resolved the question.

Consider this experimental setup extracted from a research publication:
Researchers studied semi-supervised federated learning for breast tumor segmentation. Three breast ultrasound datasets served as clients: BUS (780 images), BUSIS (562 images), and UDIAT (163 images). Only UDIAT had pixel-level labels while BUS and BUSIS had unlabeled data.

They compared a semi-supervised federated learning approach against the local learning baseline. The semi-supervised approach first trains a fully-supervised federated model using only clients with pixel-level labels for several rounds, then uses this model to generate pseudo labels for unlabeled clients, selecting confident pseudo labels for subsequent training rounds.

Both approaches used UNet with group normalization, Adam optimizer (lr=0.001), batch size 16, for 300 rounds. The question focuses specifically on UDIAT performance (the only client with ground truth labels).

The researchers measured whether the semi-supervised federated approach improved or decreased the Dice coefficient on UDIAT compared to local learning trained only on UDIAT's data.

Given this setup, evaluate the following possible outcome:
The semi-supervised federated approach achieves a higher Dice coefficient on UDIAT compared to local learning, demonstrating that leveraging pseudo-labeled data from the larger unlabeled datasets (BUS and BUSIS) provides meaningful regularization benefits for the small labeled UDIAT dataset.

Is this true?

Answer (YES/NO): NO